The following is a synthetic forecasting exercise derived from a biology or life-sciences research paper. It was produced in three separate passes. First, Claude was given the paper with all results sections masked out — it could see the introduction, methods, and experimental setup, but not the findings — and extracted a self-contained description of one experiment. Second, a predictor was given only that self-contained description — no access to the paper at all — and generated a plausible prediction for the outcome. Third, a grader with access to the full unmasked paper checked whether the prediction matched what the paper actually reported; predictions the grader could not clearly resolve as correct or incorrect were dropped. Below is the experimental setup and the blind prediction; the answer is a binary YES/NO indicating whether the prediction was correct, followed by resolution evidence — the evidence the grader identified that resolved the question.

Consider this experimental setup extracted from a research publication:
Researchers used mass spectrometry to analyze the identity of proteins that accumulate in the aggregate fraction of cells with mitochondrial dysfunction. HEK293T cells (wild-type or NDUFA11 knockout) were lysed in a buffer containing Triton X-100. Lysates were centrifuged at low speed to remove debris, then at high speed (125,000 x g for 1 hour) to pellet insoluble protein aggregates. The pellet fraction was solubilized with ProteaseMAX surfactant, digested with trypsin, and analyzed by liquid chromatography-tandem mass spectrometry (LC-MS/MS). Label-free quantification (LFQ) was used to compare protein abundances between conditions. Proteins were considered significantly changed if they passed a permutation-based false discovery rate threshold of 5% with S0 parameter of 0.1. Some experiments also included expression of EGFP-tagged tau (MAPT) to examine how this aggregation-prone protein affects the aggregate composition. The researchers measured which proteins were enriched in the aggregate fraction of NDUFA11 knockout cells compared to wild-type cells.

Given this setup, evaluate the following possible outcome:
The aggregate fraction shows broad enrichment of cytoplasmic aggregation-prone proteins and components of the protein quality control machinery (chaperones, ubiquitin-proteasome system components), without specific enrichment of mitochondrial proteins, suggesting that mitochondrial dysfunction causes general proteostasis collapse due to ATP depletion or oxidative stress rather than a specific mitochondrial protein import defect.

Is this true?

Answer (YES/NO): NO